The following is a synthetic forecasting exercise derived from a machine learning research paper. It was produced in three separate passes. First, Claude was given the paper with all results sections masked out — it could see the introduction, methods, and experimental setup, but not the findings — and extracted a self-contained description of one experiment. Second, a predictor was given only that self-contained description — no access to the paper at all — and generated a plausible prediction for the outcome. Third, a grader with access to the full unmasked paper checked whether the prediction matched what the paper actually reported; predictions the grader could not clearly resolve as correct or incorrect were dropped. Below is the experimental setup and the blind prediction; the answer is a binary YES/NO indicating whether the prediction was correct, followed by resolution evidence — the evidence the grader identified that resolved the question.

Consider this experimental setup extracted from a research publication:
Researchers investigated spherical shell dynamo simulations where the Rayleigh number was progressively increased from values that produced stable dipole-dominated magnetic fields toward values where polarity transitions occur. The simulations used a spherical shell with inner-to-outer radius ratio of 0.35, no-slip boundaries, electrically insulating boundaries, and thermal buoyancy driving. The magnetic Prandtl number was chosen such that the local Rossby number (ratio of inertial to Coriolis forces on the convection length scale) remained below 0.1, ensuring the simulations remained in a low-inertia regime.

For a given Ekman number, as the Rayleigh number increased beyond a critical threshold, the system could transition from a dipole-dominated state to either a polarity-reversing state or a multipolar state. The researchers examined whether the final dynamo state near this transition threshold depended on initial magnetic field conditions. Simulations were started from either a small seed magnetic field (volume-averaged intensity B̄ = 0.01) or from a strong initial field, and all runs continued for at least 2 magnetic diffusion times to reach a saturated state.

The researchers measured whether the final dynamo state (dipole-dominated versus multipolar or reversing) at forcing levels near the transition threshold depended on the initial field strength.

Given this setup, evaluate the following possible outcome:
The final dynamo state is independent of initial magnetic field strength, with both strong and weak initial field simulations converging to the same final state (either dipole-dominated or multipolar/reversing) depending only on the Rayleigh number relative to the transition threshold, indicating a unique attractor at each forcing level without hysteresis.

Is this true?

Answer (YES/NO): NO